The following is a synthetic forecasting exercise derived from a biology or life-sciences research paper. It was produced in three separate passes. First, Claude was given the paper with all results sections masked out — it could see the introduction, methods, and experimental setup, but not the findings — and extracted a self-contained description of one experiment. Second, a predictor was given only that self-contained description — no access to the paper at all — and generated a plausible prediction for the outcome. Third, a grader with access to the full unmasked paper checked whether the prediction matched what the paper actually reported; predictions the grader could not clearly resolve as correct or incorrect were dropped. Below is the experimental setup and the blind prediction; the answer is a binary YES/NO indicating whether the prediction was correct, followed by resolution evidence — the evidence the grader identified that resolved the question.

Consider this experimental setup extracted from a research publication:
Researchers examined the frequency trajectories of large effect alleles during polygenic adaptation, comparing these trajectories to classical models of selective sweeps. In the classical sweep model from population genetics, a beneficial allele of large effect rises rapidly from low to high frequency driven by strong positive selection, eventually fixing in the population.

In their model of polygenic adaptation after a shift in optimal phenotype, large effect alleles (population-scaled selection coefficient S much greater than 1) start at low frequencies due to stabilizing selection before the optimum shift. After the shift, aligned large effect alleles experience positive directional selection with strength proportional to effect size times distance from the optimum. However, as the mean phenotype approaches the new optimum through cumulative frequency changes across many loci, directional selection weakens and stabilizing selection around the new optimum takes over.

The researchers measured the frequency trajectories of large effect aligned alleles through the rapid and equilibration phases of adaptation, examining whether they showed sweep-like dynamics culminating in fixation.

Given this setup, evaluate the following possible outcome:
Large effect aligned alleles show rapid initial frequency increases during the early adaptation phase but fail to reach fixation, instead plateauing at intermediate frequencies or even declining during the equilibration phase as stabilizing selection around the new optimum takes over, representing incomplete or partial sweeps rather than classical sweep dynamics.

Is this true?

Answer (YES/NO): YES